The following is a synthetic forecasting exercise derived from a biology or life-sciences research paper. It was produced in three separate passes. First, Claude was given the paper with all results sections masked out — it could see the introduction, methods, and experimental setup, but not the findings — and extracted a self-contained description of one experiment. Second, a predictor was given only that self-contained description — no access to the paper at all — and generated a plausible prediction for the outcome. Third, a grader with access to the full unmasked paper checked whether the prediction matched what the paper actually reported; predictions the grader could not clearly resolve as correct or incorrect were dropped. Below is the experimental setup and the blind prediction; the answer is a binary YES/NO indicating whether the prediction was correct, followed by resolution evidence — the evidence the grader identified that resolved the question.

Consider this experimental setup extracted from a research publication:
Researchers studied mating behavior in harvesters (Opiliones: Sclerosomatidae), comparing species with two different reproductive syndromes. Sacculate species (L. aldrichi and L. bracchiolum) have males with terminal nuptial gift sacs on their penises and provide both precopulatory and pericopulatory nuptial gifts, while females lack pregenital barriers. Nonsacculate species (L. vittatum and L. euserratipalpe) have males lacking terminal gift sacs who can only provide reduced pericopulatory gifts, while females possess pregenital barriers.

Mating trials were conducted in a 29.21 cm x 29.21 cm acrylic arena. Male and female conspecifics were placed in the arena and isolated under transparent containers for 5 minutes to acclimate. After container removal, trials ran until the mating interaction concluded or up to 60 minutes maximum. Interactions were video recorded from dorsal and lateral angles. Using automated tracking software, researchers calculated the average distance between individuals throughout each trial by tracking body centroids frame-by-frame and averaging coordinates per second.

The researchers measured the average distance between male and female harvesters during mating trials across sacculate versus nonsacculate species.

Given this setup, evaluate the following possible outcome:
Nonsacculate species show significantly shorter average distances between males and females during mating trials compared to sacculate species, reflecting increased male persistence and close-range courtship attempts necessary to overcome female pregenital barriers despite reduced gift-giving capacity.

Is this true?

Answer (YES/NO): YES